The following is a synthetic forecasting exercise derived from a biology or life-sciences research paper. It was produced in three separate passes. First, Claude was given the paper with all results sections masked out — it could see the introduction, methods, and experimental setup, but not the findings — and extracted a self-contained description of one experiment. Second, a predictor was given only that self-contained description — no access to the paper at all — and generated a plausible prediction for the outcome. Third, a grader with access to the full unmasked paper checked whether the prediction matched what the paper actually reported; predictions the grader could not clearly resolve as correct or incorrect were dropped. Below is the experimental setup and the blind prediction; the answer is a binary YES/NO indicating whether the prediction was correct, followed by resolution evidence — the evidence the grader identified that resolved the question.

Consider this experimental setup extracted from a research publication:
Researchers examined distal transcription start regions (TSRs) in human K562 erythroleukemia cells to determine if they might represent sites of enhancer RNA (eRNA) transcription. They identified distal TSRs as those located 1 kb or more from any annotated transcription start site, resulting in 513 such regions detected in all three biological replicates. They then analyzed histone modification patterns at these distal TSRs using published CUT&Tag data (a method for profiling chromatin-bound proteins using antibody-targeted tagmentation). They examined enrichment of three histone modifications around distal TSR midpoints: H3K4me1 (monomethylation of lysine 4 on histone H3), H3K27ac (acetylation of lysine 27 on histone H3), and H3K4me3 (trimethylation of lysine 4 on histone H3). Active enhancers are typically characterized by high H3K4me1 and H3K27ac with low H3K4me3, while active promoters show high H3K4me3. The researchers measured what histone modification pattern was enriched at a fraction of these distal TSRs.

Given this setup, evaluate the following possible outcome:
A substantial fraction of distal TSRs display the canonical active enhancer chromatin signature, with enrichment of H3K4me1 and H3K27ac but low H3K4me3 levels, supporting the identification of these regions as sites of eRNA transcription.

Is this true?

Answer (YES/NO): YES